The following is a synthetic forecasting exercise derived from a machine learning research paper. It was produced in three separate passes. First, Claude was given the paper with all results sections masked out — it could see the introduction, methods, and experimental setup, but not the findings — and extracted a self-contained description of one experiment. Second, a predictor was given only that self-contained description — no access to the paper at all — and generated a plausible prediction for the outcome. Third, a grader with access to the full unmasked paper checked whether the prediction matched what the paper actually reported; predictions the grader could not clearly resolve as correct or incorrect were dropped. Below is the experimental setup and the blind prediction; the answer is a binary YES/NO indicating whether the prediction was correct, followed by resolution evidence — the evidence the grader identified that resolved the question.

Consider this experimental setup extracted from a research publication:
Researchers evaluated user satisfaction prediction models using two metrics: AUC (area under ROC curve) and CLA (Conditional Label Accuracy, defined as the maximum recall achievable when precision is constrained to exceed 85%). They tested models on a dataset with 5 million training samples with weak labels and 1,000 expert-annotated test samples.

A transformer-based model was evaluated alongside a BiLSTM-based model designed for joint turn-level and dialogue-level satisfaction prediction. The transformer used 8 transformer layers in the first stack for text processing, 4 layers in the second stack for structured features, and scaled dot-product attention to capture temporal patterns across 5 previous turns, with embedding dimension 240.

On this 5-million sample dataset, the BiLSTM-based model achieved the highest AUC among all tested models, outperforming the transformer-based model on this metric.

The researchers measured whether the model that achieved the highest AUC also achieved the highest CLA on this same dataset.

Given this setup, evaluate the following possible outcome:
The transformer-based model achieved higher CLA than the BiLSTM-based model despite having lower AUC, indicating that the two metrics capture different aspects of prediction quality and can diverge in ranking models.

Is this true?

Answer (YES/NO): YES